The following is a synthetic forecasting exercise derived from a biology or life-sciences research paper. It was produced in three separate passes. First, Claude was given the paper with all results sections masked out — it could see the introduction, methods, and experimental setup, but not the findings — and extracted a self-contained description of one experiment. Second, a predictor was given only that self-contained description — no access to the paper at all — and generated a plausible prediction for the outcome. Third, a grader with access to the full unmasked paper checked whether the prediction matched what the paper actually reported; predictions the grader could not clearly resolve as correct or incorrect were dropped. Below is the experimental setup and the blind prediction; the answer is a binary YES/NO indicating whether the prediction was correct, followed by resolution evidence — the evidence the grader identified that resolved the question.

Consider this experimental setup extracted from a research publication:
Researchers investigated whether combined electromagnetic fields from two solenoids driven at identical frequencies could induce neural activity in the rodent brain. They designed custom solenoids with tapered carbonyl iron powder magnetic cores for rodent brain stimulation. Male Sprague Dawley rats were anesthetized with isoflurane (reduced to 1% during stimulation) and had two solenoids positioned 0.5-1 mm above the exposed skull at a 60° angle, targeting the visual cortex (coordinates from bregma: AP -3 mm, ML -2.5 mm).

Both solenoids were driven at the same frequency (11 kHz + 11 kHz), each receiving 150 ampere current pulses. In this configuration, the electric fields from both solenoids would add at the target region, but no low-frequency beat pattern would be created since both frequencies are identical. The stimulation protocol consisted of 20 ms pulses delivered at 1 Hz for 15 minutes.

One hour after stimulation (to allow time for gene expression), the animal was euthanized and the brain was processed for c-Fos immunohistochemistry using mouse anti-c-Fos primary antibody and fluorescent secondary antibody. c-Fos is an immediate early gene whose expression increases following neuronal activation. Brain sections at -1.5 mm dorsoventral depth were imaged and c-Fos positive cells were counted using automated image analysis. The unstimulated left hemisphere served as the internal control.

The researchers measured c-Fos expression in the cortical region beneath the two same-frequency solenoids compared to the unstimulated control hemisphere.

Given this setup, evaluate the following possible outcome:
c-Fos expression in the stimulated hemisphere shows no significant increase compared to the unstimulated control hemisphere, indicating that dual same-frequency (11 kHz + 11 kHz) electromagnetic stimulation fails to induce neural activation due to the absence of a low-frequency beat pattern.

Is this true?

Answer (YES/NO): YES